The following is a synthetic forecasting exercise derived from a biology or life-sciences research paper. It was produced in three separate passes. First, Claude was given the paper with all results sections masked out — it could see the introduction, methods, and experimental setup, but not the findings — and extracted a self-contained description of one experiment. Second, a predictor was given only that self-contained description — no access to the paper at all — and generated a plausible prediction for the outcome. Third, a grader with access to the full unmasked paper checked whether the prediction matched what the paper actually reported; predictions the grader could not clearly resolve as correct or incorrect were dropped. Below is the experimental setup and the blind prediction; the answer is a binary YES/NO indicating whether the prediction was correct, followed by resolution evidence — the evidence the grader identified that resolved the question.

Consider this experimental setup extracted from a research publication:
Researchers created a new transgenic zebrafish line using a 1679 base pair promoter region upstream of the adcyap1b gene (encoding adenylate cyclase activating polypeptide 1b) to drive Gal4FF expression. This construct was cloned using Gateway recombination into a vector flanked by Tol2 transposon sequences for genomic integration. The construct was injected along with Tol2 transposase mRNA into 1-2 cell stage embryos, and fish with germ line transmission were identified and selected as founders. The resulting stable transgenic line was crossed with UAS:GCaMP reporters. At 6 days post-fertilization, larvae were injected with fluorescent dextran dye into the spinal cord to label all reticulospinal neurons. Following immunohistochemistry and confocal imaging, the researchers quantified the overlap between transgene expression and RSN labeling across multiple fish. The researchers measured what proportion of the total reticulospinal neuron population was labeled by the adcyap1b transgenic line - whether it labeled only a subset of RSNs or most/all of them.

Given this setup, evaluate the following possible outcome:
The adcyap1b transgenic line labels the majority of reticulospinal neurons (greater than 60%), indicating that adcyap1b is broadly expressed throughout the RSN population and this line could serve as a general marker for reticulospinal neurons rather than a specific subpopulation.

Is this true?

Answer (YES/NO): YES